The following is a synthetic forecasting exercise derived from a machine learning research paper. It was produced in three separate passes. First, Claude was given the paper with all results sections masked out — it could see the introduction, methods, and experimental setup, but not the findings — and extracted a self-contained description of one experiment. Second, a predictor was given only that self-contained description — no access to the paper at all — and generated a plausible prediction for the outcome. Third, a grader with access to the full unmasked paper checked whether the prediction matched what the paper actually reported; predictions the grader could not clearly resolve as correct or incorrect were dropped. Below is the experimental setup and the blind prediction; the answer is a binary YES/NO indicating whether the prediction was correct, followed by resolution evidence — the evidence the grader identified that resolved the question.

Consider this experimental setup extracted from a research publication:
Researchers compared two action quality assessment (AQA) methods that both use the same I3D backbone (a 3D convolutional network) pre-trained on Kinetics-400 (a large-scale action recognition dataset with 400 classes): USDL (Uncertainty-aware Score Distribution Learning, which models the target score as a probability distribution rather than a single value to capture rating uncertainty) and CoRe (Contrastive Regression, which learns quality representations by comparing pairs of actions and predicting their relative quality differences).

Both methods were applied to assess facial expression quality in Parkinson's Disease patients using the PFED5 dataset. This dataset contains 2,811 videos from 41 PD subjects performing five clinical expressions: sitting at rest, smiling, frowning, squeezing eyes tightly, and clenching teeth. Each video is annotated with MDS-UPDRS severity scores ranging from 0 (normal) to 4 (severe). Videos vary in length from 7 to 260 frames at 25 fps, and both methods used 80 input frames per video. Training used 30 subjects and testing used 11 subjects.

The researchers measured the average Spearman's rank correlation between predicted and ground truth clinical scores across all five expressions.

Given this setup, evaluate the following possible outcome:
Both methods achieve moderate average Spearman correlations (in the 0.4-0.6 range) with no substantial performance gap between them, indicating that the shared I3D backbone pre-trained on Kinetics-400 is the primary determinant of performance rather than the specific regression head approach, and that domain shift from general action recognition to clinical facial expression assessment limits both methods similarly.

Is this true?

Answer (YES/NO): NO